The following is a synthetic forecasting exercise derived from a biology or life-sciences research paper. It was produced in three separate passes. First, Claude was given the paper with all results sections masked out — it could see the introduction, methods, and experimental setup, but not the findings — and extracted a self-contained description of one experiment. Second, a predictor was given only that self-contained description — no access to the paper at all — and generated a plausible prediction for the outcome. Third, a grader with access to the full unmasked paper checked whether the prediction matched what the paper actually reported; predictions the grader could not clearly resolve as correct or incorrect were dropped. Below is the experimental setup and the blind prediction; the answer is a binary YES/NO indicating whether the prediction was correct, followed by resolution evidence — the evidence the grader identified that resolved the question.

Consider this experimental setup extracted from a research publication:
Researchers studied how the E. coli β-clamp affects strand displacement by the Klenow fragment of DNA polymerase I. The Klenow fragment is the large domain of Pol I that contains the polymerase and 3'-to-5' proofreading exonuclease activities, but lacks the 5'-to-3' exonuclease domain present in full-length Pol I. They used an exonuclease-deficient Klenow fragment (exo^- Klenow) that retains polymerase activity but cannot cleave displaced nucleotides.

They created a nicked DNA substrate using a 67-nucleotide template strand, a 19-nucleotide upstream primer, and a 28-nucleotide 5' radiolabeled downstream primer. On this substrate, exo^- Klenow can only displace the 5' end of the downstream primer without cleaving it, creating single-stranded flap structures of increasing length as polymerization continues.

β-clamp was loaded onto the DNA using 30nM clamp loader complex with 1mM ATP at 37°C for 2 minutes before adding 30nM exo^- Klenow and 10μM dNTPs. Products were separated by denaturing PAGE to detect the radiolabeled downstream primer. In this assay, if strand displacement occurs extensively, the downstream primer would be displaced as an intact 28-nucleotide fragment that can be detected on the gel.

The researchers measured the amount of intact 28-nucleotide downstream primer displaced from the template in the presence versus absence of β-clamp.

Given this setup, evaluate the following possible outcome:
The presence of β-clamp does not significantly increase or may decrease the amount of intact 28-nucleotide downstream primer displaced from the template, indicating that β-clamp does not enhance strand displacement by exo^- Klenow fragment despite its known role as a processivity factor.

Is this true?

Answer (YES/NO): YES